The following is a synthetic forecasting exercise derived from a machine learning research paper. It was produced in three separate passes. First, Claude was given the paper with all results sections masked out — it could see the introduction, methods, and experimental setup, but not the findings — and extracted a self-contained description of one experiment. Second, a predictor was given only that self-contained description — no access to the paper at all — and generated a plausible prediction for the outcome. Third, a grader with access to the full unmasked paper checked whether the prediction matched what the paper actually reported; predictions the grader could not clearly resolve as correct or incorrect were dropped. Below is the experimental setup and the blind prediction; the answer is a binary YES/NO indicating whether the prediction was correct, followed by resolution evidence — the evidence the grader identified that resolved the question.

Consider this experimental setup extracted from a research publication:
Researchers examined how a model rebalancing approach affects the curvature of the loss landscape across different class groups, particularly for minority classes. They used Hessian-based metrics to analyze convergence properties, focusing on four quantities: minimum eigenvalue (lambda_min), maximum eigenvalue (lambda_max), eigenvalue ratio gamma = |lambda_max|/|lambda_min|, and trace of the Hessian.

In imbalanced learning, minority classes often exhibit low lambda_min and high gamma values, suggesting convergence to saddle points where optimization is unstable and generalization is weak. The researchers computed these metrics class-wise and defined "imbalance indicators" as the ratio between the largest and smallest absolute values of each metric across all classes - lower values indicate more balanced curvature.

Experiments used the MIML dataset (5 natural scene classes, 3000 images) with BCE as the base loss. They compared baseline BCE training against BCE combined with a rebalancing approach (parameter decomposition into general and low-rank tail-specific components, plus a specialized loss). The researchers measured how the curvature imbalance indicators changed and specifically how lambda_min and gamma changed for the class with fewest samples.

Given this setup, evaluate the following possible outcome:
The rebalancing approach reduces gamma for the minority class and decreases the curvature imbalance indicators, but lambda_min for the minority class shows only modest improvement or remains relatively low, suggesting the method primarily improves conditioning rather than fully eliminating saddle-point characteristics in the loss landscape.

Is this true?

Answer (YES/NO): NO